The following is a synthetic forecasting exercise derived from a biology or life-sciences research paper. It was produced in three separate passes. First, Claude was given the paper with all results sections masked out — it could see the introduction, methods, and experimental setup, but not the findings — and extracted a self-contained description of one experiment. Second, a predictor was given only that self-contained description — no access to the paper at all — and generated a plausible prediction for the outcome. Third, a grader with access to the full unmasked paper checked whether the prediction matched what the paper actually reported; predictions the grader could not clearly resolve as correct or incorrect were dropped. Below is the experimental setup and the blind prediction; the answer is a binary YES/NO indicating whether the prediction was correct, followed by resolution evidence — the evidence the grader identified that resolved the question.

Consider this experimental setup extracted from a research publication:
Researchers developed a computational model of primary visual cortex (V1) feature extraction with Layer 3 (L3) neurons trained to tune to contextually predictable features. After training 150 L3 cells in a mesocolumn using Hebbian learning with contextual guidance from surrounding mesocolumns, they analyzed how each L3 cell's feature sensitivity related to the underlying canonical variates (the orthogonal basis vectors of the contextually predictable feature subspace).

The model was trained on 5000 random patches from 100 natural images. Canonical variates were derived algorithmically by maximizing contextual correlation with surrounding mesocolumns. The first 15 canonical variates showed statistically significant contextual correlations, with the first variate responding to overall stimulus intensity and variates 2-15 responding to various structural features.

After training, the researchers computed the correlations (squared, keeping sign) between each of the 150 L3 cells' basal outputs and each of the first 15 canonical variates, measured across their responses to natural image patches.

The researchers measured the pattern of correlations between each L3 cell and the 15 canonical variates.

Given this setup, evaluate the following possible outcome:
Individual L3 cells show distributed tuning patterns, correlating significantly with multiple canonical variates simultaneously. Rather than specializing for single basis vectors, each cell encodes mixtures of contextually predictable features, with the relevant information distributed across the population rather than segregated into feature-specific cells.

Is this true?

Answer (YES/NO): YES